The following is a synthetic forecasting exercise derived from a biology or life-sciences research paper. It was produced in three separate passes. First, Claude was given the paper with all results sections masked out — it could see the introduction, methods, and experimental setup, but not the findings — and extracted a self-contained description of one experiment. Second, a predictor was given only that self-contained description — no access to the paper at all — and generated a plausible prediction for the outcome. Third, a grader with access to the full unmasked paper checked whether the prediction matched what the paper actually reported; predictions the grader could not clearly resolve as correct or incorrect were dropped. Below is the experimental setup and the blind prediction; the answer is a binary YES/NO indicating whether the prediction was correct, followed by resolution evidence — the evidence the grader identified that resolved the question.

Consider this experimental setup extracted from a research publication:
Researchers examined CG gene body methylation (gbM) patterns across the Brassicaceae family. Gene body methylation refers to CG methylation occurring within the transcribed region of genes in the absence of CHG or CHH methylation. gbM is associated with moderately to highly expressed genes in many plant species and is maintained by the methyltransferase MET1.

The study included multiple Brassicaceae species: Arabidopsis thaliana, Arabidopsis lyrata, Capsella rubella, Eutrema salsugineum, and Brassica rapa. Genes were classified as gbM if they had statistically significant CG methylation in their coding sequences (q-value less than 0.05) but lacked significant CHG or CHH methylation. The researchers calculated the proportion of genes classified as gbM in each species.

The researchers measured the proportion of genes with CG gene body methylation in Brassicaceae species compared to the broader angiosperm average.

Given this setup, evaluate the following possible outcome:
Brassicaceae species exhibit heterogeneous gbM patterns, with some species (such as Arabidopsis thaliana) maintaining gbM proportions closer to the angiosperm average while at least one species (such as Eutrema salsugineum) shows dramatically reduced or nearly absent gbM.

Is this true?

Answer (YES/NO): YES